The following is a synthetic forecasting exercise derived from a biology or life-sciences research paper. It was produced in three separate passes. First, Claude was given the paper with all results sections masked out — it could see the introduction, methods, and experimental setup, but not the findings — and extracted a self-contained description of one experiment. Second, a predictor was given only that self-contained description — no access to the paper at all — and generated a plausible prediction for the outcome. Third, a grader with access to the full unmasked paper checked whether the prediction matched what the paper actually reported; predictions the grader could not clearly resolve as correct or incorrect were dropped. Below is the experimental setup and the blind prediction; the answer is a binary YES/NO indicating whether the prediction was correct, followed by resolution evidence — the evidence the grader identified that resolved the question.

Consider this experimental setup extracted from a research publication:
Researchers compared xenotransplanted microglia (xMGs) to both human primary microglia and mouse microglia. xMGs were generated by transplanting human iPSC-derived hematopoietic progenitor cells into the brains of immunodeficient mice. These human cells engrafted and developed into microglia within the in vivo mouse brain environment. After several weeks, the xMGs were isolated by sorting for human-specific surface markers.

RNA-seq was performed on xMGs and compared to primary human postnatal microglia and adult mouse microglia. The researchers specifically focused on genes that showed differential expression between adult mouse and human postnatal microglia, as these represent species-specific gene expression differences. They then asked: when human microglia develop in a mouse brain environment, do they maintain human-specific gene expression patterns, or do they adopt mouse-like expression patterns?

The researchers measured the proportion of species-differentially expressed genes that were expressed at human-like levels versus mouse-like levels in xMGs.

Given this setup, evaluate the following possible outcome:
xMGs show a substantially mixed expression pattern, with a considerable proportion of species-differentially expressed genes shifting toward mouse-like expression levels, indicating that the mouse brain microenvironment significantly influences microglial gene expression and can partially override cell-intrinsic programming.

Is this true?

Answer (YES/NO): NO